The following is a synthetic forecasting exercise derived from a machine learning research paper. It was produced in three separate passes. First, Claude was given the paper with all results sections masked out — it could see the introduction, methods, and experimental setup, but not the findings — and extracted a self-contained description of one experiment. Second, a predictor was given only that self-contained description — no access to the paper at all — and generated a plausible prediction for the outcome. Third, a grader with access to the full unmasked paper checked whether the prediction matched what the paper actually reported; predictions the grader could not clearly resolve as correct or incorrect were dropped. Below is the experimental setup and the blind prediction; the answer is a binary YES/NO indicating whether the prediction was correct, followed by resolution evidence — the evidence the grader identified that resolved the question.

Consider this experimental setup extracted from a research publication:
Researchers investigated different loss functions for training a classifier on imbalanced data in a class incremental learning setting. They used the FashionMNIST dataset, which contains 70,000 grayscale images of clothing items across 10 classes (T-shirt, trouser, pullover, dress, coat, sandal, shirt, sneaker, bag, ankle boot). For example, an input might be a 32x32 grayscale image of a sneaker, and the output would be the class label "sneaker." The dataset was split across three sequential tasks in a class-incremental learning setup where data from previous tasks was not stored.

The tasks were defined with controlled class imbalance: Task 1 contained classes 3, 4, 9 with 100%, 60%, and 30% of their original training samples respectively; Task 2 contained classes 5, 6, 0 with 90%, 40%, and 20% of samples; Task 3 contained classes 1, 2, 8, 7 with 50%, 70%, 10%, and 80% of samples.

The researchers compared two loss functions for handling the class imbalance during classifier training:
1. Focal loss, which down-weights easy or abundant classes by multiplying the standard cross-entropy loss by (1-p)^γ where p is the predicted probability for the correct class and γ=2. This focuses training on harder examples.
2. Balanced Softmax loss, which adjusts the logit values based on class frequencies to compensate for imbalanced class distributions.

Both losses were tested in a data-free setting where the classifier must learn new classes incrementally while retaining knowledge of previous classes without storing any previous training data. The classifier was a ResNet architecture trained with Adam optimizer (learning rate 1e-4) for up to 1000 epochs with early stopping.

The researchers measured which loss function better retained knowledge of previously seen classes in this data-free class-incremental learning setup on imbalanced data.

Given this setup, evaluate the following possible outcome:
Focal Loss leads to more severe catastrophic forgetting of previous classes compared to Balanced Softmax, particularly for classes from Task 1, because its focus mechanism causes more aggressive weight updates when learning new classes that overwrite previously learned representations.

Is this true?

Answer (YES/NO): NO